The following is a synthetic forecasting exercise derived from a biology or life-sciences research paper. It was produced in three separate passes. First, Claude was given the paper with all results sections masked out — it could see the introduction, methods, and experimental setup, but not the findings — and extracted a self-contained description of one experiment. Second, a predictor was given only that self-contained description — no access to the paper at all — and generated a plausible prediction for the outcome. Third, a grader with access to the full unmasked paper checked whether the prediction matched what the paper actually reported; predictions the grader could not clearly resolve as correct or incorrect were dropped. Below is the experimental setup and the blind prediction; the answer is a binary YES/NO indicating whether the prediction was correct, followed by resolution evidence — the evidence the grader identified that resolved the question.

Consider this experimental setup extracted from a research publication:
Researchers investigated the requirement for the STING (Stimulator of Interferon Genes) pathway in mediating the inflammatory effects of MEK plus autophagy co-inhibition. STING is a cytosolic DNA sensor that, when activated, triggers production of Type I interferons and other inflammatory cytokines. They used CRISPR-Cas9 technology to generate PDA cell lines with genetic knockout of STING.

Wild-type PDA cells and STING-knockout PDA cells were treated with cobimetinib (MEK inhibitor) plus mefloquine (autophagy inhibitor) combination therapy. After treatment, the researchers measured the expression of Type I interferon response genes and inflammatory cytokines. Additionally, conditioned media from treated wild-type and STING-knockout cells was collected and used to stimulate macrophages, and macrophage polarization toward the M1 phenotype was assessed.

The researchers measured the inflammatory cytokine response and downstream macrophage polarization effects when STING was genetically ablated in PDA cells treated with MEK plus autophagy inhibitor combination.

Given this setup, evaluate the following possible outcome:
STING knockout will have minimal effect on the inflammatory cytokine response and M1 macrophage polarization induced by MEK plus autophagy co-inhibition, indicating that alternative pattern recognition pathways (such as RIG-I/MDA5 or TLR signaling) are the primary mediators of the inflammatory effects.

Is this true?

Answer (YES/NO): NO